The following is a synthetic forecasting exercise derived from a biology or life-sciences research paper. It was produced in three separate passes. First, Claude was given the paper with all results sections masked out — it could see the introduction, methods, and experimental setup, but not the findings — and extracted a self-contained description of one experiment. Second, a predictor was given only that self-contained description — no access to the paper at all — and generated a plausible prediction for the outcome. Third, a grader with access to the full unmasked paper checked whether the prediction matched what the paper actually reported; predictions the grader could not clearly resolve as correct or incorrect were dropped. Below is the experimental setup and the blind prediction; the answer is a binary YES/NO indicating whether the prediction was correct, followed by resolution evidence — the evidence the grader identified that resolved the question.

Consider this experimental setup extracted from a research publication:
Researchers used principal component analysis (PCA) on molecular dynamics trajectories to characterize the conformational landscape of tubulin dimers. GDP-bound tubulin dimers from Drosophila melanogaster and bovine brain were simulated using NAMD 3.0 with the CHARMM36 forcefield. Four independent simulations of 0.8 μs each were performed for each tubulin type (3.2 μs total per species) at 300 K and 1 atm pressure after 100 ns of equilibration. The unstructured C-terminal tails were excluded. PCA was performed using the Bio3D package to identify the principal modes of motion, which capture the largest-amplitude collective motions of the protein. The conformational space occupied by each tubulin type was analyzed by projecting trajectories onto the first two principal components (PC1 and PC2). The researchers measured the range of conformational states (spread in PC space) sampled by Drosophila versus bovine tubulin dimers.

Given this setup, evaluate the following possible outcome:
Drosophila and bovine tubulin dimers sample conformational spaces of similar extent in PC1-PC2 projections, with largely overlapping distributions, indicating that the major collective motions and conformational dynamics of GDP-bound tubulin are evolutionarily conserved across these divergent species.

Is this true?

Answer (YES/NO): NO